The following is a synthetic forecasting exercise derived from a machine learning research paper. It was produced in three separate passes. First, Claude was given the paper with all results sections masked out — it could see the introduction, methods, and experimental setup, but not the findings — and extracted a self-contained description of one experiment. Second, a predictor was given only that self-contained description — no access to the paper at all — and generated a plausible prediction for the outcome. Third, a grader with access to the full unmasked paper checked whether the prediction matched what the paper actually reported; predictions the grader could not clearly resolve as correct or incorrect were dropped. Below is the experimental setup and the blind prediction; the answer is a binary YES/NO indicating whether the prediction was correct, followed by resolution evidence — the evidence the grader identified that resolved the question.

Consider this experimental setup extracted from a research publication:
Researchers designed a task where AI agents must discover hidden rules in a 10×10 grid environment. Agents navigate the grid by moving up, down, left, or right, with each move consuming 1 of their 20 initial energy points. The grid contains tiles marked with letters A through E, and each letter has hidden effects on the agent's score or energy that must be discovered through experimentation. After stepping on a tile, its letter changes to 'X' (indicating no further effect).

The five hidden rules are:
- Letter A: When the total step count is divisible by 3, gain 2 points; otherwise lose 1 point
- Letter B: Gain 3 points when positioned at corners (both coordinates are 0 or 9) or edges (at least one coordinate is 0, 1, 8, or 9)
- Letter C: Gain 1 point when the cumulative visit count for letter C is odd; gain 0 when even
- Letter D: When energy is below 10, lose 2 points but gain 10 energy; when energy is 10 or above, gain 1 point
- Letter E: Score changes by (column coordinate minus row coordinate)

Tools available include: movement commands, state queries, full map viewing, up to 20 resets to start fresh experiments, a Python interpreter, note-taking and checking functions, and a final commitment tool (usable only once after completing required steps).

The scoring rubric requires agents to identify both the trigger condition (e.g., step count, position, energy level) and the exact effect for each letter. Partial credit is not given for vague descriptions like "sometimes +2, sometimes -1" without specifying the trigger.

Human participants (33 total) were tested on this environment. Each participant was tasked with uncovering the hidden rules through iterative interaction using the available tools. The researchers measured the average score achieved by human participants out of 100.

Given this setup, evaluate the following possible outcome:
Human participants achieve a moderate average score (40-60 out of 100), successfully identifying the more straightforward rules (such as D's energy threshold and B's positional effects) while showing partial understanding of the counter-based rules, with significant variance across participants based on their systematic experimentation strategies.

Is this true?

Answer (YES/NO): NO